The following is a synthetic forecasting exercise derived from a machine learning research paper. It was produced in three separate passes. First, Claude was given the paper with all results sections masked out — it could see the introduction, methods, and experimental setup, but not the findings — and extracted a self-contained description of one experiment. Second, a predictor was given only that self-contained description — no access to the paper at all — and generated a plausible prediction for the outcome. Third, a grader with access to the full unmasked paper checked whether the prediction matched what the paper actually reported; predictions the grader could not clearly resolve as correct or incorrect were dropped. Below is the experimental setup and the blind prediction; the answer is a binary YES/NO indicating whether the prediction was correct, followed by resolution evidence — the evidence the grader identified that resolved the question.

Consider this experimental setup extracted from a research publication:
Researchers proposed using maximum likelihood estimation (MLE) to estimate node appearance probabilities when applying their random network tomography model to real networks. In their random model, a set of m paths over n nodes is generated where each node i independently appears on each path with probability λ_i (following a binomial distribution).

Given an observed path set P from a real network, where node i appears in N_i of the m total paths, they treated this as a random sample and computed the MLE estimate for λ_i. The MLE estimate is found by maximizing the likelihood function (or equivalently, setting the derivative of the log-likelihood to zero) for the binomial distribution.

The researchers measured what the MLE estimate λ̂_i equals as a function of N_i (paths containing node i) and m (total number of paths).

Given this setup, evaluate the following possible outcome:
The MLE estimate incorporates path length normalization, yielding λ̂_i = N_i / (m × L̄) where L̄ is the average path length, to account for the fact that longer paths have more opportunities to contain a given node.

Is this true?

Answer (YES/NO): NO